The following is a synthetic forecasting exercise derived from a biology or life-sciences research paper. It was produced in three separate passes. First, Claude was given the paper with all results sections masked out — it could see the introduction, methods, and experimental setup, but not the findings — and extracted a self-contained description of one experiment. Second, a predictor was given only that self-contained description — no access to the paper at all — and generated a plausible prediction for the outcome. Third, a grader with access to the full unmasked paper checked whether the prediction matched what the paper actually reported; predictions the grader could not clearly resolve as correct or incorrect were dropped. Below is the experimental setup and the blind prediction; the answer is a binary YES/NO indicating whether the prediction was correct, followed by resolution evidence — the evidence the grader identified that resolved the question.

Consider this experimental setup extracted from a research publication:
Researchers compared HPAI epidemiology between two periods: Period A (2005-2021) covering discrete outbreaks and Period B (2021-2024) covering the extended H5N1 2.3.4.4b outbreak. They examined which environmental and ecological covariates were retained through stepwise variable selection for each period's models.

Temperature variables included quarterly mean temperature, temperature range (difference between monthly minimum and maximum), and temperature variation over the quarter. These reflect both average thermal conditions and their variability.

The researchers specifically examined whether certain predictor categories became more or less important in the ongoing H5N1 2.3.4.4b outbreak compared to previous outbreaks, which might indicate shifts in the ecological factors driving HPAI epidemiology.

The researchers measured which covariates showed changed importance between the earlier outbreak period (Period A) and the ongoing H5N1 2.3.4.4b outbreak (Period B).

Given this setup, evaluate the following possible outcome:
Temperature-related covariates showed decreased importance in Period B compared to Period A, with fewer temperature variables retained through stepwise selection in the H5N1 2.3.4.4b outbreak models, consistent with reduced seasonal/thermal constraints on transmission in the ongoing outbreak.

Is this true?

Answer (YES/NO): NO